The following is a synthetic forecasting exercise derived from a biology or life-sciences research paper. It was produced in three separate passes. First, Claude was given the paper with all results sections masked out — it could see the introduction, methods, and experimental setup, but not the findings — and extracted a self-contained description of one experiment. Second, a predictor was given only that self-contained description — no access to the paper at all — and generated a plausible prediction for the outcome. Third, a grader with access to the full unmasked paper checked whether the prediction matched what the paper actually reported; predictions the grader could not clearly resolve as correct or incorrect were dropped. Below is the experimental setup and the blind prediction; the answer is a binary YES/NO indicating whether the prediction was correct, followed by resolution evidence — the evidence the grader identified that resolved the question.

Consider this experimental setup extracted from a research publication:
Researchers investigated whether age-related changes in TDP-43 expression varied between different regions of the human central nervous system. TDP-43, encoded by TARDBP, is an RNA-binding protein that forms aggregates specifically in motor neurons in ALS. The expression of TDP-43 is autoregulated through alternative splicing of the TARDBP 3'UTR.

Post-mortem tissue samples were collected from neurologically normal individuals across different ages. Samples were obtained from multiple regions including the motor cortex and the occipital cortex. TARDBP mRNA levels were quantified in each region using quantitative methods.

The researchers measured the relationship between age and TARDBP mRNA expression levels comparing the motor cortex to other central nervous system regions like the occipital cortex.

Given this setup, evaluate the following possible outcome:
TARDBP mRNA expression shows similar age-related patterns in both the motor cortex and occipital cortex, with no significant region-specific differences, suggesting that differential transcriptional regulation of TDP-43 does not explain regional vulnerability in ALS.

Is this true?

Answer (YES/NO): NO